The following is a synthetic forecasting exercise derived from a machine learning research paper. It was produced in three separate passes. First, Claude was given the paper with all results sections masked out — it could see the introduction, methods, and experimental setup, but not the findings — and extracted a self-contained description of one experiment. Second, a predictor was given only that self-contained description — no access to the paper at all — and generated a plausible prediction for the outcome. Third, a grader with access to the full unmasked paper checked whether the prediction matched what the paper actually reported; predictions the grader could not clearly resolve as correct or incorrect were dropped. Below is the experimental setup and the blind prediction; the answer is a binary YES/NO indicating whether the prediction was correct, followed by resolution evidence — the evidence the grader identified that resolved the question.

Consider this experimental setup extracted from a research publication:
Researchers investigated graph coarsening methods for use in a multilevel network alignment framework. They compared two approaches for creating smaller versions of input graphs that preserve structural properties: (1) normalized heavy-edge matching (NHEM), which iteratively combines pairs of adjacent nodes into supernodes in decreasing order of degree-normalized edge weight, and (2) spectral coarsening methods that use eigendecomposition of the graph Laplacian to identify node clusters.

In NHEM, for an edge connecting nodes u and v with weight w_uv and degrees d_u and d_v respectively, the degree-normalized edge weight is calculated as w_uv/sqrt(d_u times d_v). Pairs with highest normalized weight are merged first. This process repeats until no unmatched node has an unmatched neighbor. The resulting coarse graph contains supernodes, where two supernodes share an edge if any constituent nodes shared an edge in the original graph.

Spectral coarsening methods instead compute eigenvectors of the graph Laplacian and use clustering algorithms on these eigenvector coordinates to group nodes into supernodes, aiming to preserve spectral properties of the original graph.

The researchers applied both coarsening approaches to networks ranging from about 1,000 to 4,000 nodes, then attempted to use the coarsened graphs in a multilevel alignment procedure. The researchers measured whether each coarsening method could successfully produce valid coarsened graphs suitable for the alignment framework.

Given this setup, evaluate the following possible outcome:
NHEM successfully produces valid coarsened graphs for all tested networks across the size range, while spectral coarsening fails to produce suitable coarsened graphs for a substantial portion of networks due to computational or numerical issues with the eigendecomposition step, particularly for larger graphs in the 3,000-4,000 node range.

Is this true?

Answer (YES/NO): NO